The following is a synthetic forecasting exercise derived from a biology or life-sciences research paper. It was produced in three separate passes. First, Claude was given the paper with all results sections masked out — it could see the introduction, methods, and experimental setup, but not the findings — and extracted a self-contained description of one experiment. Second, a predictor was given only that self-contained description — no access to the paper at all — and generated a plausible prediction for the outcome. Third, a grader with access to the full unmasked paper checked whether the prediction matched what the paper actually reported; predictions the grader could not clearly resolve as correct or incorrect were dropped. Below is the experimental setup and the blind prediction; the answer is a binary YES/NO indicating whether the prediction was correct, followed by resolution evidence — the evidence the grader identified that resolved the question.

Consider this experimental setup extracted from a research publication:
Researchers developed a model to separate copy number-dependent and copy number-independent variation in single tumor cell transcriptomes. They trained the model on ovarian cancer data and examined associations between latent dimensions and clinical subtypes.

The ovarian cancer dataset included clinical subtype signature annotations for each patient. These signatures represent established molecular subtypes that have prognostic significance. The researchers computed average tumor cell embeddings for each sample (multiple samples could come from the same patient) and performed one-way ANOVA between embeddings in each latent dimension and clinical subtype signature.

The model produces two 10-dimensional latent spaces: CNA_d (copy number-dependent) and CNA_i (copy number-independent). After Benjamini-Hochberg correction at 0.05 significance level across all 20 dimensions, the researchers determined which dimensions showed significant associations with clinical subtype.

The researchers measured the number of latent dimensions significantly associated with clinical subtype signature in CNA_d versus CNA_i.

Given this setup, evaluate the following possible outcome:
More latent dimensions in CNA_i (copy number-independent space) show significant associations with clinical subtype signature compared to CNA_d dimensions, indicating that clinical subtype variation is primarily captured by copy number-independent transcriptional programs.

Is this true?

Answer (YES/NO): NO